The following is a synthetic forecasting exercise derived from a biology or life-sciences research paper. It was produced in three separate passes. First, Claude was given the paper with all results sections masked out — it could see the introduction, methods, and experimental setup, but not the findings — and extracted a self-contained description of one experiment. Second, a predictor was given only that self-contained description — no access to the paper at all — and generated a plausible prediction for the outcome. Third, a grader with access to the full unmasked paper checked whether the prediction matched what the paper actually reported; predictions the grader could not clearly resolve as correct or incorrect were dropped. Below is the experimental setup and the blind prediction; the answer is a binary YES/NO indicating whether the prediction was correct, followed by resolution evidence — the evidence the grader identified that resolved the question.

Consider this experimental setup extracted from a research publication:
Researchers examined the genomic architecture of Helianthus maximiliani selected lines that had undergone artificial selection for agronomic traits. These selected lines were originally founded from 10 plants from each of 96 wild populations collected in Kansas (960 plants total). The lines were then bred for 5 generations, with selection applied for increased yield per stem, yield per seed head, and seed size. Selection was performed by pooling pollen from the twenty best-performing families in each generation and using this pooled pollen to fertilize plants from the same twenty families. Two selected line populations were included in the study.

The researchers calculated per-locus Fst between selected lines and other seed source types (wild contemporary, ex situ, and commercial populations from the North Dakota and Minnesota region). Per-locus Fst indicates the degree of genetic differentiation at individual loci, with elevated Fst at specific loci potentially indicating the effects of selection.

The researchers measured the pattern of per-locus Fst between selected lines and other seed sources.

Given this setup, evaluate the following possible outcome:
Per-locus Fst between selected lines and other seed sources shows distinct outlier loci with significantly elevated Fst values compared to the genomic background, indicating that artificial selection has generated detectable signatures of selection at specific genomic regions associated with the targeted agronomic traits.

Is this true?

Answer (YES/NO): NO